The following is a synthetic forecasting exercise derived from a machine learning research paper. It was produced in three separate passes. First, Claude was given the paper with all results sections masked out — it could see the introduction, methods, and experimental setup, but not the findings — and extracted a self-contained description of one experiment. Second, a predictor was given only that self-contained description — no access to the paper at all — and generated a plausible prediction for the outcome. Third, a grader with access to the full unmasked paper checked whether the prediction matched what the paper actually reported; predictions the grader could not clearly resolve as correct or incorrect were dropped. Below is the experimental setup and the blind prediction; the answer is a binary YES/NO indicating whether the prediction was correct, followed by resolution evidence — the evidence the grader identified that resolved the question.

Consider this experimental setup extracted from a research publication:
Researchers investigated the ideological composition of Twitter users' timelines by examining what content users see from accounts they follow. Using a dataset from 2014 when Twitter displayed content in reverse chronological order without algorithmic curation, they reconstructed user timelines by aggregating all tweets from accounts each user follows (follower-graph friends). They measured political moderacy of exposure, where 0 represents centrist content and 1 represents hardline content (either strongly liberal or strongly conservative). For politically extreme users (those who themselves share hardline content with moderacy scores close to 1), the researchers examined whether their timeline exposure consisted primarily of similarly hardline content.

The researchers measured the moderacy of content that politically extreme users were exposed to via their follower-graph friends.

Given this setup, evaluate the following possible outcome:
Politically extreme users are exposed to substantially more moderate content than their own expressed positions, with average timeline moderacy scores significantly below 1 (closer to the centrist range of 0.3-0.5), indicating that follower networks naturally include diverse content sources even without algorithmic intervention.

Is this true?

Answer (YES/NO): NO